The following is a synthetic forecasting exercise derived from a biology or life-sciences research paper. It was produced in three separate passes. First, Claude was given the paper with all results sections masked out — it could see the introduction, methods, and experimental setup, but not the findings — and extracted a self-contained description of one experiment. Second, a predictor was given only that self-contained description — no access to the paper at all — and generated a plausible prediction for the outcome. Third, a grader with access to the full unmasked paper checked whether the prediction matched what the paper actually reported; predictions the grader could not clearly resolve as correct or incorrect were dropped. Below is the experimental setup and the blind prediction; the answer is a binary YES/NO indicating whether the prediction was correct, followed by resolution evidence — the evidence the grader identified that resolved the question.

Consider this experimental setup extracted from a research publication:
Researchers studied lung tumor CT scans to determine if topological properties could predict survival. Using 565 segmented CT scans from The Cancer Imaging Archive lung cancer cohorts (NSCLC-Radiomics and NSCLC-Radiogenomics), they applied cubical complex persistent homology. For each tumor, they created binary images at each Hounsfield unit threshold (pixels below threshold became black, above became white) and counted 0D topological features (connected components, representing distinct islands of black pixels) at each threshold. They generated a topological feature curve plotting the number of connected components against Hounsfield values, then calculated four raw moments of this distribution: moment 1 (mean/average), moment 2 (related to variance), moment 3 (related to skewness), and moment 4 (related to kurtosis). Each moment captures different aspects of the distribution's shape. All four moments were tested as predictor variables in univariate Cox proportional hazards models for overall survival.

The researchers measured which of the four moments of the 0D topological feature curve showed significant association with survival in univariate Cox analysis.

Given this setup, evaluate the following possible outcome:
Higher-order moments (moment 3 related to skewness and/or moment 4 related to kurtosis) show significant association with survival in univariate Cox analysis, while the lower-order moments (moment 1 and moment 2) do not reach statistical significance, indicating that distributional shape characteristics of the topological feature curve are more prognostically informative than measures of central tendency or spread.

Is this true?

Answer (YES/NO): NO